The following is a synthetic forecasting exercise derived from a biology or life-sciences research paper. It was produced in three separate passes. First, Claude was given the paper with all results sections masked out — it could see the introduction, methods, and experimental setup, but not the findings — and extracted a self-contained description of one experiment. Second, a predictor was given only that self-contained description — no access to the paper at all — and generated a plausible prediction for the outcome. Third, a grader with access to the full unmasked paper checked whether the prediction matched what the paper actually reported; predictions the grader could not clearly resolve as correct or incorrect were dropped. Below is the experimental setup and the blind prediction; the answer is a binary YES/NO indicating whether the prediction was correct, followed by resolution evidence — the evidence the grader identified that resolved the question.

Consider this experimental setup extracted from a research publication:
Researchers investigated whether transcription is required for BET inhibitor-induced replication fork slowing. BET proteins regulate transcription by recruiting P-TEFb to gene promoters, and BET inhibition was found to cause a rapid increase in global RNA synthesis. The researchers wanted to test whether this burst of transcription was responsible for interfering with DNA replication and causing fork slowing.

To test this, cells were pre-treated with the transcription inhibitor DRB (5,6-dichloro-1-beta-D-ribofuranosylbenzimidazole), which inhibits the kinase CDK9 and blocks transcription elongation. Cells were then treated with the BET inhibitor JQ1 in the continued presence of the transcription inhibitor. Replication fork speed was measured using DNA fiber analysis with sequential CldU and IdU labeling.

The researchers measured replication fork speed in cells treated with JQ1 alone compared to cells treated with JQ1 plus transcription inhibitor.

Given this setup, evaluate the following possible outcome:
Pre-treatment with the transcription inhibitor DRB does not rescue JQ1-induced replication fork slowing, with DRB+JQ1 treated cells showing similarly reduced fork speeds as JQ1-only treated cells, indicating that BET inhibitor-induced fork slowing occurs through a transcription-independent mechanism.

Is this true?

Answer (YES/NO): NO